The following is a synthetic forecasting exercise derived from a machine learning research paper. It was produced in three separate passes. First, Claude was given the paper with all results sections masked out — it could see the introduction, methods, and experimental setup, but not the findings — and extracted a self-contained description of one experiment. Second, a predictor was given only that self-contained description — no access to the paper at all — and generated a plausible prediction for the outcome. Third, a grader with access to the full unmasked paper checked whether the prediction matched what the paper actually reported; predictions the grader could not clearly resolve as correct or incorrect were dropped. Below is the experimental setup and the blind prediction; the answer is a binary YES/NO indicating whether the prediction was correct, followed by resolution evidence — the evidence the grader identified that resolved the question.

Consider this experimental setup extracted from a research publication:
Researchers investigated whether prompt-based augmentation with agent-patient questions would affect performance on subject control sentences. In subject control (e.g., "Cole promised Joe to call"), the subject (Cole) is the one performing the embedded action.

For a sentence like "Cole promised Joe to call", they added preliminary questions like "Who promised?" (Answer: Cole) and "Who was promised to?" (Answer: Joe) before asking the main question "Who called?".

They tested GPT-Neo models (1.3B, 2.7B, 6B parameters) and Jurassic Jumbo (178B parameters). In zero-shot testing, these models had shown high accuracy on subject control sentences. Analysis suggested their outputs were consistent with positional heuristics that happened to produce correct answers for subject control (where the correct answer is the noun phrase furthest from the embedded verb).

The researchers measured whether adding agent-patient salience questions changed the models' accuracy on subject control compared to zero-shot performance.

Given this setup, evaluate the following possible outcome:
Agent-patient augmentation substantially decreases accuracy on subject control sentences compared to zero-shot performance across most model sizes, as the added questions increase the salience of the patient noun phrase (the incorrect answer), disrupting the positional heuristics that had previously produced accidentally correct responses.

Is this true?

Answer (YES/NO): YES